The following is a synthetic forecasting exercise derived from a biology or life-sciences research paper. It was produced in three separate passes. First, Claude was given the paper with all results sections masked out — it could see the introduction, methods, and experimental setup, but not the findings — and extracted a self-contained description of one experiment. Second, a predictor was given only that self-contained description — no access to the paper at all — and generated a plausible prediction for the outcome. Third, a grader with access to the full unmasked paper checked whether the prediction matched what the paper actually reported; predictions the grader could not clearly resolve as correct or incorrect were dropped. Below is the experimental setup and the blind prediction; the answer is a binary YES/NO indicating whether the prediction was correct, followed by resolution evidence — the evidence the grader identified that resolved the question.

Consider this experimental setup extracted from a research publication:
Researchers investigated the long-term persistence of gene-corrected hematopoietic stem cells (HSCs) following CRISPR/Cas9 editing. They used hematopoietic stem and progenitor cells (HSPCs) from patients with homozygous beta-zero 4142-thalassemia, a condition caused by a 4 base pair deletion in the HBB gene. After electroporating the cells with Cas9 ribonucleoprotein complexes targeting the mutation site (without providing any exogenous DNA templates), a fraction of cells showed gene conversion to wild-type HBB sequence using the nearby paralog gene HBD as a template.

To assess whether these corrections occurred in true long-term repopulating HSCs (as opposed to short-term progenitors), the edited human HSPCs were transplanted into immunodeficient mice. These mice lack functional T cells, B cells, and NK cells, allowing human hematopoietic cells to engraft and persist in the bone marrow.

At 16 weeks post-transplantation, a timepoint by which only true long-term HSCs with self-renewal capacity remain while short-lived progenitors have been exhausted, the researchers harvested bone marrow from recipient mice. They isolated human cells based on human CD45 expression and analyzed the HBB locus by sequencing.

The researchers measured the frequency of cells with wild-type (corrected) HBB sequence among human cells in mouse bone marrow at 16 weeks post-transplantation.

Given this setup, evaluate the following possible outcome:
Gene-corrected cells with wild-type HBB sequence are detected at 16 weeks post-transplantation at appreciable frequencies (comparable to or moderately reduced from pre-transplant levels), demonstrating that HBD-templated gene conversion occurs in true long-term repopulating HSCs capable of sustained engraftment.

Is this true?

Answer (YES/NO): YES